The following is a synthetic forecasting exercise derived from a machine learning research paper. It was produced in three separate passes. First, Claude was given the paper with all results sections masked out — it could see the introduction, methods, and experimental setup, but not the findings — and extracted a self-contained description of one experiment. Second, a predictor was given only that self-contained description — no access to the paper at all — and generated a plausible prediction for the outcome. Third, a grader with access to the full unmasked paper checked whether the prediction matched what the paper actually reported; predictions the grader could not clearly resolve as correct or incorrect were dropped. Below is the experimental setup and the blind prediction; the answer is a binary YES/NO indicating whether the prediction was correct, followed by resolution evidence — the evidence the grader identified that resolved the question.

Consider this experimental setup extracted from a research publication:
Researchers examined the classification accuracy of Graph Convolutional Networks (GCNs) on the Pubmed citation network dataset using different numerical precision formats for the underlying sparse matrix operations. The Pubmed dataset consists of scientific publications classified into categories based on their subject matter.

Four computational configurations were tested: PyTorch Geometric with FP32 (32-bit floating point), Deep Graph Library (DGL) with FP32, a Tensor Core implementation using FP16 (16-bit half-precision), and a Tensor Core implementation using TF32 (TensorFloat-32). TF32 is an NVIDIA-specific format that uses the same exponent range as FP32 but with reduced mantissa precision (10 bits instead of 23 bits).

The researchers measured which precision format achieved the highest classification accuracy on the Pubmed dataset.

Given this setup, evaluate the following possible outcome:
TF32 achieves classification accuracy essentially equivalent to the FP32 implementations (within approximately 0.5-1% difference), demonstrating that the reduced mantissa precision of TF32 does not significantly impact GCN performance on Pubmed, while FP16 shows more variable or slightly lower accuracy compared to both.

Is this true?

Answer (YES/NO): NO